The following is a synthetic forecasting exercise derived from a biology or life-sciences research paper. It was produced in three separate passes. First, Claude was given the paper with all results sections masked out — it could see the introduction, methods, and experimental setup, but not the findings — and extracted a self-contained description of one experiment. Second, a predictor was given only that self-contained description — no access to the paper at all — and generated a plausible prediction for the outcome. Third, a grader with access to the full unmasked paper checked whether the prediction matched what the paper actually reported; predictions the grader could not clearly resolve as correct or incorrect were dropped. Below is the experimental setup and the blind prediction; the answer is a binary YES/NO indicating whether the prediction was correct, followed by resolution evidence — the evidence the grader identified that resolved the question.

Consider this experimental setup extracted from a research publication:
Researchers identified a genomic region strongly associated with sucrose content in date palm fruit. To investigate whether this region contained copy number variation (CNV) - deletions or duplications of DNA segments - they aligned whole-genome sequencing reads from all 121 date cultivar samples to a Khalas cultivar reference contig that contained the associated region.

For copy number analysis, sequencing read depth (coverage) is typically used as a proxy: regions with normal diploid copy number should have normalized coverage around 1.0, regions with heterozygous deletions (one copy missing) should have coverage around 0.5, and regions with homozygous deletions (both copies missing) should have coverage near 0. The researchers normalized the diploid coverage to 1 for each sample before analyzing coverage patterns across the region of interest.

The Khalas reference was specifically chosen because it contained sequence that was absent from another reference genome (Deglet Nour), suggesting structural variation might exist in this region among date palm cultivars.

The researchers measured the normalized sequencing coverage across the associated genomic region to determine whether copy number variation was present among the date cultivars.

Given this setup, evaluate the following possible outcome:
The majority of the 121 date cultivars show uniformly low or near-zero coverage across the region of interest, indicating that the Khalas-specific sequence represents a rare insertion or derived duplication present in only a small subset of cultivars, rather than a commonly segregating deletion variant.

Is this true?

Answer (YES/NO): NO